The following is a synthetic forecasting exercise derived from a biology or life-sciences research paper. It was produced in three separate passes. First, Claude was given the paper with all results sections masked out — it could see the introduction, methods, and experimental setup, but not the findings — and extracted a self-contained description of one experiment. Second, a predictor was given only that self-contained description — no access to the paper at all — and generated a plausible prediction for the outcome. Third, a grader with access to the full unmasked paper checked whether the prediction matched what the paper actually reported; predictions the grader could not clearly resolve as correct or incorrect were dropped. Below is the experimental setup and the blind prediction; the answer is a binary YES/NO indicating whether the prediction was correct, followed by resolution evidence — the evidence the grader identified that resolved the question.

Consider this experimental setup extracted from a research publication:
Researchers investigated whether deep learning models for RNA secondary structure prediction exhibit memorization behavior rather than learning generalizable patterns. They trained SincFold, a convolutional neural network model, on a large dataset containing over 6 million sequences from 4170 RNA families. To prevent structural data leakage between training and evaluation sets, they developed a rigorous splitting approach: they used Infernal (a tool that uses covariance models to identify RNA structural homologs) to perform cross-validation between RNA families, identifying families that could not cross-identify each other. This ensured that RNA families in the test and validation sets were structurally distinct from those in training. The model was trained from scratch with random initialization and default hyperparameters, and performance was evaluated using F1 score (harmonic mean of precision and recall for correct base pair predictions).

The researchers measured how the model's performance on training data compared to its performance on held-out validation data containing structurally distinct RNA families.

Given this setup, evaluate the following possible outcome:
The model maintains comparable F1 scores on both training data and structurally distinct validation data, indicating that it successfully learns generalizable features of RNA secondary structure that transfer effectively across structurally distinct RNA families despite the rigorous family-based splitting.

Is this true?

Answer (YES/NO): NO